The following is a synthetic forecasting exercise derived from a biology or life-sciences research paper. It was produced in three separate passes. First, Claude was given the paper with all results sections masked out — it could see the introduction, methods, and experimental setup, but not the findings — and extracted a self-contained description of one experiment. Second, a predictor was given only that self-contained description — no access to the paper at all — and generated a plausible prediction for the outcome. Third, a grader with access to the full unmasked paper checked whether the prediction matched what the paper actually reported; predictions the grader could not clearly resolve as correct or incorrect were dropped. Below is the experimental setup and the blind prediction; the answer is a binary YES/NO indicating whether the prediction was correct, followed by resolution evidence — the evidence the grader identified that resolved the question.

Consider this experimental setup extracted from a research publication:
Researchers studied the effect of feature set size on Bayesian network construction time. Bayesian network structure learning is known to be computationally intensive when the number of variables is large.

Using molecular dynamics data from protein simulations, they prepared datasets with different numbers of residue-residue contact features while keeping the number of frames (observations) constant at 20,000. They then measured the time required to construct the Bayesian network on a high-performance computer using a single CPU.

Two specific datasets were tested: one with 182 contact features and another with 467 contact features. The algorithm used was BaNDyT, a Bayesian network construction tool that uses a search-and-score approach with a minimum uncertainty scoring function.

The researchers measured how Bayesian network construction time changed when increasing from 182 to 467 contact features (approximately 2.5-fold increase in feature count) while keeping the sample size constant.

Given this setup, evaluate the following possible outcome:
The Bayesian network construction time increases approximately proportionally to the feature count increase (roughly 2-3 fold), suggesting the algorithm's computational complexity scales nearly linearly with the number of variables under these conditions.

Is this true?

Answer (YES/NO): NO